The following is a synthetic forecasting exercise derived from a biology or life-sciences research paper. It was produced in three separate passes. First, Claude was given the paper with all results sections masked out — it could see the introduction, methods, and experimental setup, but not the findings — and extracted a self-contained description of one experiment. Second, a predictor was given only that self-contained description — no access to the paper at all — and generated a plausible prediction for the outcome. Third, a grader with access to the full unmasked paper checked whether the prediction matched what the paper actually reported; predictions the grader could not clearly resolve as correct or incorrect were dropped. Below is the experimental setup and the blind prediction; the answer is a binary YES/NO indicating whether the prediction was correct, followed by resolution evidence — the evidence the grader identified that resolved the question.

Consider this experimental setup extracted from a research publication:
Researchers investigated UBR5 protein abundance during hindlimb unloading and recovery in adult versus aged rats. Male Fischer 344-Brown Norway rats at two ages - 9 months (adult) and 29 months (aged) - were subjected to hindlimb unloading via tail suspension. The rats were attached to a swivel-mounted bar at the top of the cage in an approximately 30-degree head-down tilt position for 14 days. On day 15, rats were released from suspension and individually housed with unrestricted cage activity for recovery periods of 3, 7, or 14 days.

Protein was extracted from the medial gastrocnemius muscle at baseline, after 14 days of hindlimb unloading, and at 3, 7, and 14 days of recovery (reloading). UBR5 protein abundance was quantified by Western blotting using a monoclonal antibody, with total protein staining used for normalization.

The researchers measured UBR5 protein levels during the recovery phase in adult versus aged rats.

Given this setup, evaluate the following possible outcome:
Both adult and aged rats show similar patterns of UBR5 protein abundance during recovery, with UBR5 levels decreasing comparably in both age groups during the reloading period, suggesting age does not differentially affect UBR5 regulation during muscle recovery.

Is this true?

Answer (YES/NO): NO